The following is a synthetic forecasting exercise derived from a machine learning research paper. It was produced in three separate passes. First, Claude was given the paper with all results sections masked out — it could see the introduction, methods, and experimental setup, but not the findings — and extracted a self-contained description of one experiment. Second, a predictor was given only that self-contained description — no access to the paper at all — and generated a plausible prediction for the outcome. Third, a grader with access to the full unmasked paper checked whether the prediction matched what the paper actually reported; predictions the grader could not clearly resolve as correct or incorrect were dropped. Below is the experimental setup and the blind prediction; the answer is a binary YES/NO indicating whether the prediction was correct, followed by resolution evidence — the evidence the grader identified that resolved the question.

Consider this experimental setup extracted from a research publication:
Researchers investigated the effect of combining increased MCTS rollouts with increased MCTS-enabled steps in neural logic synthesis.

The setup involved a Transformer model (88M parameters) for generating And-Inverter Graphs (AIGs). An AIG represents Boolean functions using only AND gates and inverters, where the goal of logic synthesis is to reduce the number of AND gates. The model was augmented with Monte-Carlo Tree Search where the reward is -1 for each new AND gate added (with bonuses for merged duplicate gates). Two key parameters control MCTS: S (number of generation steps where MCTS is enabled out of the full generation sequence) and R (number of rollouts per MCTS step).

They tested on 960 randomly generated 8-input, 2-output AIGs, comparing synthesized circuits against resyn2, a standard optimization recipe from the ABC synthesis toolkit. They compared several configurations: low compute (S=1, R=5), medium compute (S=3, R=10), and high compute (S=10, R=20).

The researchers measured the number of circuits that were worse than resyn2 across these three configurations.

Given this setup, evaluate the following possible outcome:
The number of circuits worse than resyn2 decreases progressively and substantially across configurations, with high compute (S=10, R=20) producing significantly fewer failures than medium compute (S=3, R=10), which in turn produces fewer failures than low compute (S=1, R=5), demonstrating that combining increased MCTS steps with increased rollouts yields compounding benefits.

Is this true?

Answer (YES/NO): YES